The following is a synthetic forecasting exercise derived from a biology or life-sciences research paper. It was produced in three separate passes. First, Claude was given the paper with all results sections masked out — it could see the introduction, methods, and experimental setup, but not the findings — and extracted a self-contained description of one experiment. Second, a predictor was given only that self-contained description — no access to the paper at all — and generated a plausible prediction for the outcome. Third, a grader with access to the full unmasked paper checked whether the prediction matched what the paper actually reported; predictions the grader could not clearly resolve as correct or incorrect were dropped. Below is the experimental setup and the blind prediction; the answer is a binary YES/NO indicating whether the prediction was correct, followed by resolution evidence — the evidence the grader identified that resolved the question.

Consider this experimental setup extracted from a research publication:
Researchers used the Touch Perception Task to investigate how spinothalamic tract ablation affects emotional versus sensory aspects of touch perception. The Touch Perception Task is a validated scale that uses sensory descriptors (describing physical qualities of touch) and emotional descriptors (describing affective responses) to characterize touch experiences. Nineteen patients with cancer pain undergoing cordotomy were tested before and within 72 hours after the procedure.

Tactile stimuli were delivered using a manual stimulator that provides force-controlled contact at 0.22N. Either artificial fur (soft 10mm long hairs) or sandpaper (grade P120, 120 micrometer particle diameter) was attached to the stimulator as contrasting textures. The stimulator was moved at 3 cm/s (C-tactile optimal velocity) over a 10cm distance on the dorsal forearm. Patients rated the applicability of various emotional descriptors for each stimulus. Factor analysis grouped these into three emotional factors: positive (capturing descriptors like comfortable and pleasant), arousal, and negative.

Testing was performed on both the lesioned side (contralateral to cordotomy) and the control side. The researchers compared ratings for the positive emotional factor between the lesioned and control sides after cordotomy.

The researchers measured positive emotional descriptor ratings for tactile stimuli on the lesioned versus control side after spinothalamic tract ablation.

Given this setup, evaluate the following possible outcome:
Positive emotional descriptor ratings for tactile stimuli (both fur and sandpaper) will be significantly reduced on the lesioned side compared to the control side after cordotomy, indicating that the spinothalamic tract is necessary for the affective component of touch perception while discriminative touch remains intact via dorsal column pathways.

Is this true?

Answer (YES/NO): NO